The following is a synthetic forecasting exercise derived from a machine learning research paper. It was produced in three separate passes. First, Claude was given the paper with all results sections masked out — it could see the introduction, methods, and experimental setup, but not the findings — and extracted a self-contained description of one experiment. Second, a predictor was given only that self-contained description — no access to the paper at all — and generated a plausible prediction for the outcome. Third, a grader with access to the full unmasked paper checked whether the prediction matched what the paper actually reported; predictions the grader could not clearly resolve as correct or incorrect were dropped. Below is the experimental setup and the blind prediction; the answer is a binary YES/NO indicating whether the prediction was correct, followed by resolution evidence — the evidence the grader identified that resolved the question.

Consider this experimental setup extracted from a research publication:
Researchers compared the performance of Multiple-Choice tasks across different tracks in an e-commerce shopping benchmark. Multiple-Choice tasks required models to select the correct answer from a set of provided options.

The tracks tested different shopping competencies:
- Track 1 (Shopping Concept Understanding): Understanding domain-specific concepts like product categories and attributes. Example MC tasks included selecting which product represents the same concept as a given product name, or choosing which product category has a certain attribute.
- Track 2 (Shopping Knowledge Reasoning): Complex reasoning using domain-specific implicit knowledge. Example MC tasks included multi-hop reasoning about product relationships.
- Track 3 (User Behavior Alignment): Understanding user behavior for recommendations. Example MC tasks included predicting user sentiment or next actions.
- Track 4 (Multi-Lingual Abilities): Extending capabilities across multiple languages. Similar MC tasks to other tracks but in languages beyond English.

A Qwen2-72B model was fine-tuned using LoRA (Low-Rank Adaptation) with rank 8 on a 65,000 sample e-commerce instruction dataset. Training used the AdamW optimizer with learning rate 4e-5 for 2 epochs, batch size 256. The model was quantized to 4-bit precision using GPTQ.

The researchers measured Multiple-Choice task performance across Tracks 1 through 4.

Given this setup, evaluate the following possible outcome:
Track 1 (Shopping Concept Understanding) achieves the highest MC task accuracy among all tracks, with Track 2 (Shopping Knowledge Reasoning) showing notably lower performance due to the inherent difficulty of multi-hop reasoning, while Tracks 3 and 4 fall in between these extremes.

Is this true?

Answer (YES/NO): NO